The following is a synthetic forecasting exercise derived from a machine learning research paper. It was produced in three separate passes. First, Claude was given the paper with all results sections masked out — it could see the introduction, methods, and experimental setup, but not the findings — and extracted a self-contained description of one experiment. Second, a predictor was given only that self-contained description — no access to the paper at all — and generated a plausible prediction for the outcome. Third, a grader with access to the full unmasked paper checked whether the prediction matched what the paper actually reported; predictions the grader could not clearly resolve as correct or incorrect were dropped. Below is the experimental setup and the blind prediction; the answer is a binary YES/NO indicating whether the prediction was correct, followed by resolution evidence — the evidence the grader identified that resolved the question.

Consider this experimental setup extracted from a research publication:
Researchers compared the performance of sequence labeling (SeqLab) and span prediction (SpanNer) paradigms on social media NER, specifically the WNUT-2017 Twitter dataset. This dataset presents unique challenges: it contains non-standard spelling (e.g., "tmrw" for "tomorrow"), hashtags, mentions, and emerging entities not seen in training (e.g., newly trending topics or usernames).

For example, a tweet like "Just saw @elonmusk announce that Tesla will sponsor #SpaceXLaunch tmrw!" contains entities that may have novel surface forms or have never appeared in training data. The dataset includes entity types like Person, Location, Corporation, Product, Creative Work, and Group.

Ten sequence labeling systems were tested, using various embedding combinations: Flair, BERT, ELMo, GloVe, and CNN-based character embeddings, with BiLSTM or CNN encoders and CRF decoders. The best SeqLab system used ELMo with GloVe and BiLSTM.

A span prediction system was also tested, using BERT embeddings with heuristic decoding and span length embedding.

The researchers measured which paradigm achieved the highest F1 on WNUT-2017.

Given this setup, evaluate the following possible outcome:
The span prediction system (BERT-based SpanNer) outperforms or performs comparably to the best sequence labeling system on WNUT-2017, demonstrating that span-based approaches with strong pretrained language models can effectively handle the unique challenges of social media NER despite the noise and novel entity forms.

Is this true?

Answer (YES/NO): YES